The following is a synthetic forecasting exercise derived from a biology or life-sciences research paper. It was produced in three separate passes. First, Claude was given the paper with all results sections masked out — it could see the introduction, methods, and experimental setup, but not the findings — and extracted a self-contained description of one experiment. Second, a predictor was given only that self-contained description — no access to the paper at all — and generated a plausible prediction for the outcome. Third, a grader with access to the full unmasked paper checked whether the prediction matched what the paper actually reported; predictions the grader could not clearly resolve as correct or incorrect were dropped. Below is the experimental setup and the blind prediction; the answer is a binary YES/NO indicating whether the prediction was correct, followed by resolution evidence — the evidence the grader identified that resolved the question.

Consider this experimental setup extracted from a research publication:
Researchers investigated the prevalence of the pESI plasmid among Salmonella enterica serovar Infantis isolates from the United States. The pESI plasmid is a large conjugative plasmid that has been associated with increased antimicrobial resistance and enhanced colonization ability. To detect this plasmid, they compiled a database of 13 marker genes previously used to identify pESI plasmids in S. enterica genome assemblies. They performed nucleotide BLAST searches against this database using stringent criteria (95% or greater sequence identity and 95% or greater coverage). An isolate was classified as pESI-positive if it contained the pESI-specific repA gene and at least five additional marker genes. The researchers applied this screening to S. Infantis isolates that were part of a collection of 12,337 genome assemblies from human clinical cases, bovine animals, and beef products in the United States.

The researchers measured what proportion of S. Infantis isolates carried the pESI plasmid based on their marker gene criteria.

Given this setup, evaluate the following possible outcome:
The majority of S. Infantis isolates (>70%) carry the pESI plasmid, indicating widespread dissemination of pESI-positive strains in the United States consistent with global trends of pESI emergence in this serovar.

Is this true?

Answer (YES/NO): NO